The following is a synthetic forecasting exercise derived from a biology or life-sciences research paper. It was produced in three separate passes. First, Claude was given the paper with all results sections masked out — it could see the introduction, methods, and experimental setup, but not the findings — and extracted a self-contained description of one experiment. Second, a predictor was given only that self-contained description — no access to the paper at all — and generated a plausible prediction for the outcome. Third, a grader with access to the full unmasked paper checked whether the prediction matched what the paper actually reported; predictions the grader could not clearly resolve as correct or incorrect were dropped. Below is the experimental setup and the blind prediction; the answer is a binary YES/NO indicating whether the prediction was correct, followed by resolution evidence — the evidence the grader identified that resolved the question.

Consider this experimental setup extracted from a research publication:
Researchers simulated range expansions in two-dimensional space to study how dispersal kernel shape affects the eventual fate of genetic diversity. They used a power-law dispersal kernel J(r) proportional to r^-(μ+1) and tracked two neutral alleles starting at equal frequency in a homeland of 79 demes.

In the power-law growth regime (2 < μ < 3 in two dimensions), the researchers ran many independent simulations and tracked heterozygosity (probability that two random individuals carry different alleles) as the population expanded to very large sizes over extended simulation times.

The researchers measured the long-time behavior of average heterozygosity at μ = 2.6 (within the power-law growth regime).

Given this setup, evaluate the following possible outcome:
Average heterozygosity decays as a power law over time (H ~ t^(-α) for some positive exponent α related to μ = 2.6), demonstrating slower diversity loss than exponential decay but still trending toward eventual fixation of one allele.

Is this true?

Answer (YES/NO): NO